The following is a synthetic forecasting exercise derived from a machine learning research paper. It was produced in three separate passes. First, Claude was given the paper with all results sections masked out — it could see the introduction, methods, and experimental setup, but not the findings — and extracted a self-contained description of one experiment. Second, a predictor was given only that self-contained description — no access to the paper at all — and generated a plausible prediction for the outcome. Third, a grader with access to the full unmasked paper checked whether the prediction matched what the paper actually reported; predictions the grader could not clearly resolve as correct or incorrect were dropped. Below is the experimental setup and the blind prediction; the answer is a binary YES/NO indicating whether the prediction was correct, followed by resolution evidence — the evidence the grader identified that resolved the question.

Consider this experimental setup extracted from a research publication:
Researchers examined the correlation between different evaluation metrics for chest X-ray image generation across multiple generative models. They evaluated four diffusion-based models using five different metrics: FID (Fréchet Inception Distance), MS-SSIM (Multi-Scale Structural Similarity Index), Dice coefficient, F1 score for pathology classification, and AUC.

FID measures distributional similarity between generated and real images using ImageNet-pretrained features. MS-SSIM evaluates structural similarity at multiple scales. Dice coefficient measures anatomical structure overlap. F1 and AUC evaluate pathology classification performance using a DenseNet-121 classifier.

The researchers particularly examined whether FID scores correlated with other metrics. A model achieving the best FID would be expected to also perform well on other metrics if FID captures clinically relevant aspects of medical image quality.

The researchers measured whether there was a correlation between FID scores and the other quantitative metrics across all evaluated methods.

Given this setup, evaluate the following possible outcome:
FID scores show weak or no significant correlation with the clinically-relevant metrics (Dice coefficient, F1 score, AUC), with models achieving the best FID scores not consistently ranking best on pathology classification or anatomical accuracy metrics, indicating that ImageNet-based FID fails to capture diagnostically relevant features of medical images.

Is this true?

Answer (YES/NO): YES